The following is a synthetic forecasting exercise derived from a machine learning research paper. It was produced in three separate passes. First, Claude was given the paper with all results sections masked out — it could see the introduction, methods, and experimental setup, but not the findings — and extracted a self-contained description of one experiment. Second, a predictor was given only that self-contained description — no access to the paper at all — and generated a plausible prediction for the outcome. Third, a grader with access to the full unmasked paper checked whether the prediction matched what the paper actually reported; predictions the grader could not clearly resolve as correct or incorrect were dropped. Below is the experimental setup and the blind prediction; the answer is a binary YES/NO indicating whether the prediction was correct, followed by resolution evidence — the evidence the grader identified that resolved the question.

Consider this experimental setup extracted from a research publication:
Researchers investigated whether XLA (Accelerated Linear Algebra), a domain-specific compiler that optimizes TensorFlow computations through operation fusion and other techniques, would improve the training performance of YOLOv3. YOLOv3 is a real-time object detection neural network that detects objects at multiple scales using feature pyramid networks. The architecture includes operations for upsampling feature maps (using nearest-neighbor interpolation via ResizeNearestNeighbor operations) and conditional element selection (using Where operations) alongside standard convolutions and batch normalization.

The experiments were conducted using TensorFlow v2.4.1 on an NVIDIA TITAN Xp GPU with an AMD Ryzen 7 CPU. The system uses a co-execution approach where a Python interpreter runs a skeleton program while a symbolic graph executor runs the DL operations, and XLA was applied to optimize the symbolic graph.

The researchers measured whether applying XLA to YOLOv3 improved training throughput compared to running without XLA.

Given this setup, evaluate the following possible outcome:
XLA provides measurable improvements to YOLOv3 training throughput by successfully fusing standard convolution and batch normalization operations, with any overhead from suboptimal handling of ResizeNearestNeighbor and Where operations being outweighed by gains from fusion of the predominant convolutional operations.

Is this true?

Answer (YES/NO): NO